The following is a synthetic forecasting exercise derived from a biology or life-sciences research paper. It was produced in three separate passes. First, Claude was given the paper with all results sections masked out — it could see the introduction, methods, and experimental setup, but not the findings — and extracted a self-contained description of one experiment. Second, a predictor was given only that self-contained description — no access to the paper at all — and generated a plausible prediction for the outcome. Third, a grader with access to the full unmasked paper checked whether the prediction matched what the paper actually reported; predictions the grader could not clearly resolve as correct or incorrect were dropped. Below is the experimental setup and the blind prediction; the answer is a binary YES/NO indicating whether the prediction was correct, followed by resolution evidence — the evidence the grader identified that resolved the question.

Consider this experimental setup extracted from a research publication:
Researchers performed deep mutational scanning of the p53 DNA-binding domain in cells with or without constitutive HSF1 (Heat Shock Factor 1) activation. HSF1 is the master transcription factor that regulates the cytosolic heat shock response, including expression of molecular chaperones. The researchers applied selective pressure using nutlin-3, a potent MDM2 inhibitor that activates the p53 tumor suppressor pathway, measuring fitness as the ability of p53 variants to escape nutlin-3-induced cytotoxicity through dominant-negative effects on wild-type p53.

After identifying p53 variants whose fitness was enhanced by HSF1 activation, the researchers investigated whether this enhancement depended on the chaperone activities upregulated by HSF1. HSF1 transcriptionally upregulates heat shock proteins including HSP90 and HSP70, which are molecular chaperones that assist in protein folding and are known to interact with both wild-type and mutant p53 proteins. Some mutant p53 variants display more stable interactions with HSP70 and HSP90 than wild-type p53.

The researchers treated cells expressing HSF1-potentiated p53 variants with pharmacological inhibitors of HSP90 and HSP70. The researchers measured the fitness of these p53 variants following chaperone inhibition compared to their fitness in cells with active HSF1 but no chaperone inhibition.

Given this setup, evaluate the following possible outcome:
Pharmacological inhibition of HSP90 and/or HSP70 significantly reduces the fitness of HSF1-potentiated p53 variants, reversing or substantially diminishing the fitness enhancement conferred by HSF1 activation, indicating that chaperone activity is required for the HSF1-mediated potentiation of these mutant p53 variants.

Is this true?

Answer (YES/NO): YES